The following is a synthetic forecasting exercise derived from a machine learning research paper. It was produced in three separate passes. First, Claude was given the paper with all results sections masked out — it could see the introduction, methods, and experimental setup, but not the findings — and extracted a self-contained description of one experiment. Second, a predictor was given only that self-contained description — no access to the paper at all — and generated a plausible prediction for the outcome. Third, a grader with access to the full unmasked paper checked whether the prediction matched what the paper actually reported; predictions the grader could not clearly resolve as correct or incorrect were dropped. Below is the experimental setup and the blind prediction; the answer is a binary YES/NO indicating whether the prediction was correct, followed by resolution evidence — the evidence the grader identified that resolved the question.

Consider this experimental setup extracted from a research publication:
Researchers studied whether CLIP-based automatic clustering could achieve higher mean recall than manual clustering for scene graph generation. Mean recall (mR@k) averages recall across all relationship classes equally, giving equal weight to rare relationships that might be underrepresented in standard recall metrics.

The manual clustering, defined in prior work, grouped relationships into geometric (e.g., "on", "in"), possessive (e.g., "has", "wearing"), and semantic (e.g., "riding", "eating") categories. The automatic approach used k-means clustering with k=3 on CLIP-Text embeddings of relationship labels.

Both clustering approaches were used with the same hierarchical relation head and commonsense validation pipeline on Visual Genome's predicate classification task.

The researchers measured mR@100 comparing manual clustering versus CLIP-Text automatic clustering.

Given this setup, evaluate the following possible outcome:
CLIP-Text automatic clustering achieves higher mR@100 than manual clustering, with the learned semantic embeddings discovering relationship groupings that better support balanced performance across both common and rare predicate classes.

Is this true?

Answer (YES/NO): YES